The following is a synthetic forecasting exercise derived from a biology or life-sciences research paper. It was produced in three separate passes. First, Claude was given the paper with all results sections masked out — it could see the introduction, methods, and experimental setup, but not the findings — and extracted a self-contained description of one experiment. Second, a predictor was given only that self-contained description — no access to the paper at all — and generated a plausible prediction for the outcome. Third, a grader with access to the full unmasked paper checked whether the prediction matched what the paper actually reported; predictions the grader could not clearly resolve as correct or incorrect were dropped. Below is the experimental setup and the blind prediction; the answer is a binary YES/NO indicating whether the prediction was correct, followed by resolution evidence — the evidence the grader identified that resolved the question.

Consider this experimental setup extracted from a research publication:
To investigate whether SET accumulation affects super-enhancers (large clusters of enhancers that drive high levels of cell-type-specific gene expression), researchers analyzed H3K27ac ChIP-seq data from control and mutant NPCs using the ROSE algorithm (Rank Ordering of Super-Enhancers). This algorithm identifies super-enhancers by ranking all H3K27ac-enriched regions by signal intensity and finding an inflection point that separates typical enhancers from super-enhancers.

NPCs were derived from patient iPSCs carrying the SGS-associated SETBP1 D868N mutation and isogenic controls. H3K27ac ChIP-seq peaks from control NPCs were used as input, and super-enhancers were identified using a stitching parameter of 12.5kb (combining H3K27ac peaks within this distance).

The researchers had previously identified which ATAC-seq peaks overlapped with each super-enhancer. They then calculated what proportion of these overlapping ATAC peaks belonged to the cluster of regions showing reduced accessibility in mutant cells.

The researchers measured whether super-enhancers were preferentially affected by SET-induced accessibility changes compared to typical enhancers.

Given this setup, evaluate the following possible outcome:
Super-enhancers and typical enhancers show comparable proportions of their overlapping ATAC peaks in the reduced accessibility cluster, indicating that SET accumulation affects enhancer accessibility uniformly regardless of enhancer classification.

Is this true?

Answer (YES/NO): NO